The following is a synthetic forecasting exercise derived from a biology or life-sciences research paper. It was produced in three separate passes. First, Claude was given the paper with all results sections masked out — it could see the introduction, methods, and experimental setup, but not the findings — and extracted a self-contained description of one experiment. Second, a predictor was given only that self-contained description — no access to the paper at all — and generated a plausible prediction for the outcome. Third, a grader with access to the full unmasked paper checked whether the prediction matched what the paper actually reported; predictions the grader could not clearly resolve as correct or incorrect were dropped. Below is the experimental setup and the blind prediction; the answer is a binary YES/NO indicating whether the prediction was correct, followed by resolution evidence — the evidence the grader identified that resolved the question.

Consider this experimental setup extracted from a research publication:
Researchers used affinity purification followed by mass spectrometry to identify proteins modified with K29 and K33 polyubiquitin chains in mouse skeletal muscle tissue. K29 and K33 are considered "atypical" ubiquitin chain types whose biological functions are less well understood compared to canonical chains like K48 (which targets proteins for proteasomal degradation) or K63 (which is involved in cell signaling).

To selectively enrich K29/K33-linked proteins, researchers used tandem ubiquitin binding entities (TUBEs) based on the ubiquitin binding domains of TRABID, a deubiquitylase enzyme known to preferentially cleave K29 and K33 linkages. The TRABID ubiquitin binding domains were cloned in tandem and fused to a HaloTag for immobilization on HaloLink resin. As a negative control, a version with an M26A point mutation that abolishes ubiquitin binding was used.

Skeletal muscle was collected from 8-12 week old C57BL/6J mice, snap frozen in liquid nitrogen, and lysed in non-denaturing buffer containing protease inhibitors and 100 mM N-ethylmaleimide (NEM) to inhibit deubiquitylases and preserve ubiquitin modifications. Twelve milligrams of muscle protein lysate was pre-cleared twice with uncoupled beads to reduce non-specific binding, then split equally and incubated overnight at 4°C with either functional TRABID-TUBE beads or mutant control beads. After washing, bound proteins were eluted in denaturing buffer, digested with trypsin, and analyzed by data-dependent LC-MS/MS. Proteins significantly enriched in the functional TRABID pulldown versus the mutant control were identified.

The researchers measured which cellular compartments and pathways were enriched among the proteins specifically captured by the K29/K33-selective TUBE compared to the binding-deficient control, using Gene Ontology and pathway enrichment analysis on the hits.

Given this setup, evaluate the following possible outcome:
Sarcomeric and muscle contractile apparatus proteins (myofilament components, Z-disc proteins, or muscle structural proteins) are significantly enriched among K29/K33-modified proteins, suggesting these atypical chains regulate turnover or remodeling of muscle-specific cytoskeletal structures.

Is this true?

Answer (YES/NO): NO